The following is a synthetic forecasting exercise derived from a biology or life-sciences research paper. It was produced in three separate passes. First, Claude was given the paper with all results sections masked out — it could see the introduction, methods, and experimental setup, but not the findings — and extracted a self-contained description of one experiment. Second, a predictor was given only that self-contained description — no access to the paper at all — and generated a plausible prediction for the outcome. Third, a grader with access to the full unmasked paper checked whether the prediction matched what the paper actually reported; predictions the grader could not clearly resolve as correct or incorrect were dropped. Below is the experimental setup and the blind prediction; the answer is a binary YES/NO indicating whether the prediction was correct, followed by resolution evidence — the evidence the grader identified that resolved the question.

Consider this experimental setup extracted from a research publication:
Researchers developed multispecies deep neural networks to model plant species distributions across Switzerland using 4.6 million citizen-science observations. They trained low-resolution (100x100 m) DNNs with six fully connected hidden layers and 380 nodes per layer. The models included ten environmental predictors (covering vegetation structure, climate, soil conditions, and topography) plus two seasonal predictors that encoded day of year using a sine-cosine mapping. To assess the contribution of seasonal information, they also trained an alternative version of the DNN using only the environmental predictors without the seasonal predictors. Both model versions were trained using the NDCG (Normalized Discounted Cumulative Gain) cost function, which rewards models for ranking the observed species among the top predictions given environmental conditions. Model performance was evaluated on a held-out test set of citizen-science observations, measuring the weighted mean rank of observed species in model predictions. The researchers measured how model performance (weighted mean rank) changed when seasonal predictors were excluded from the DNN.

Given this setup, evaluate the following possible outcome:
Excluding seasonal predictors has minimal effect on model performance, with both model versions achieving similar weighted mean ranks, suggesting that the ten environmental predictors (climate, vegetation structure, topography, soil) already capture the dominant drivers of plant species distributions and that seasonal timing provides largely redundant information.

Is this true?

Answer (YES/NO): NO